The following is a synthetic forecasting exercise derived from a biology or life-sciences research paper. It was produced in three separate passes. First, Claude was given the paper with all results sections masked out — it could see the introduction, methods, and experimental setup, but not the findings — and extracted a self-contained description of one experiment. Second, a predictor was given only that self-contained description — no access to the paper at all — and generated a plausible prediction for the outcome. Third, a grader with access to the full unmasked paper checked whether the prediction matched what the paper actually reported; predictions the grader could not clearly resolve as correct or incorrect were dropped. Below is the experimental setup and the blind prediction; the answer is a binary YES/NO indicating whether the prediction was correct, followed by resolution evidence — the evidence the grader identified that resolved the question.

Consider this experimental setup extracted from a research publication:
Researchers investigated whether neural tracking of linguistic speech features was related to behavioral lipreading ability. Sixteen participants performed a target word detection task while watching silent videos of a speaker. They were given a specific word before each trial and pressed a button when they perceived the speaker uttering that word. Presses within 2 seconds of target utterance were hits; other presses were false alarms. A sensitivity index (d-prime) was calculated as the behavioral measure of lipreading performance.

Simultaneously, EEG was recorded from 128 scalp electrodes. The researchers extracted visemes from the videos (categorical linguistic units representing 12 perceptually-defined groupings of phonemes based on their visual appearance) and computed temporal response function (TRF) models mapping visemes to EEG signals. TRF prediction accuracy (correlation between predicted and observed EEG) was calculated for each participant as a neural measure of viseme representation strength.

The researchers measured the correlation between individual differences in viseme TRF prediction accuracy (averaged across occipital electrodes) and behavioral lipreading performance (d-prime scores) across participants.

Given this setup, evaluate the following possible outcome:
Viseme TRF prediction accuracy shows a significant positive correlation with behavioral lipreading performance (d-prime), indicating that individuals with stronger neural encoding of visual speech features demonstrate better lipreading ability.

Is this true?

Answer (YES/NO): YES